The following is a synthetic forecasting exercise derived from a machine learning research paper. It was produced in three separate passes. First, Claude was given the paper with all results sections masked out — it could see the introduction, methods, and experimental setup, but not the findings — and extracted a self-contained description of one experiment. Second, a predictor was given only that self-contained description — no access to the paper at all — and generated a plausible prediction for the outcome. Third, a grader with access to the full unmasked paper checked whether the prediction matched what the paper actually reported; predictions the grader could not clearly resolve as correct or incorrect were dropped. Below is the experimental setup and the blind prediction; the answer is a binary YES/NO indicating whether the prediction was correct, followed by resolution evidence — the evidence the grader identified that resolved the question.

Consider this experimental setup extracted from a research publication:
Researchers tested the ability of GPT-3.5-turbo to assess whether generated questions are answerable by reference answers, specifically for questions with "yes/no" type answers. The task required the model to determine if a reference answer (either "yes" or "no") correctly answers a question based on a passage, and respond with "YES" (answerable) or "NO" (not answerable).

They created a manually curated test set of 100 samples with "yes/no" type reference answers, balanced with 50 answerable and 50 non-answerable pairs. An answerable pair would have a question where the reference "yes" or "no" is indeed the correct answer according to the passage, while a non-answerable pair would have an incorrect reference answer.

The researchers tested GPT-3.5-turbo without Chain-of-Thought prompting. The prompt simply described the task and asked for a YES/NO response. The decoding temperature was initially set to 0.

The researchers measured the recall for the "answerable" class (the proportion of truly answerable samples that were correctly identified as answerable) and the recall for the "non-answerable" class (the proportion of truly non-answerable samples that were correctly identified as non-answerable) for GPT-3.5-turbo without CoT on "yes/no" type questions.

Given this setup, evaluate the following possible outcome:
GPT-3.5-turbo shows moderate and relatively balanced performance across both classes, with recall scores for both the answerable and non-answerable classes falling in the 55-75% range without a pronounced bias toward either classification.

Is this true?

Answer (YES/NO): NO